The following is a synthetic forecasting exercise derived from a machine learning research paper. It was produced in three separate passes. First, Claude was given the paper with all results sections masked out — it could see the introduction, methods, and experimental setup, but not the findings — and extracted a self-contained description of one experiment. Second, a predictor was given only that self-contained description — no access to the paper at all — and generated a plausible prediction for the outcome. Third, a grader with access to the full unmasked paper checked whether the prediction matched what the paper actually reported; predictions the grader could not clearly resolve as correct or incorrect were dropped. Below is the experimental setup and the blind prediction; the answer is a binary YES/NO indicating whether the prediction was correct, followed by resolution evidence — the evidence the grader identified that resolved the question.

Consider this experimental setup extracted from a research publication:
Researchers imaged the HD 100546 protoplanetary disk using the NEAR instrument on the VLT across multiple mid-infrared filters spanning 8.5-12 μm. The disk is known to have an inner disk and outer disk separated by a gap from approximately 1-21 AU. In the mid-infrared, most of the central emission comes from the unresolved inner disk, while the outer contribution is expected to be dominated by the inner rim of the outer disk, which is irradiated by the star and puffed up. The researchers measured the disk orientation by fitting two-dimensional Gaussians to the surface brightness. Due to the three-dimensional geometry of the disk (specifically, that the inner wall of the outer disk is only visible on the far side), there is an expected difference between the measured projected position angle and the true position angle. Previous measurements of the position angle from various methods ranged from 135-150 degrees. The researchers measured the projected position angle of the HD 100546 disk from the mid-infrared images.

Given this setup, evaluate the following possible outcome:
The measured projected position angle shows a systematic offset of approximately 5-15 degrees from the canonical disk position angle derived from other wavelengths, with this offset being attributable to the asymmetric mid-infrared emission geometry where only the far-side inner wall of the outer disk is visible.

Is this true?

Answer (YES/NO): NO